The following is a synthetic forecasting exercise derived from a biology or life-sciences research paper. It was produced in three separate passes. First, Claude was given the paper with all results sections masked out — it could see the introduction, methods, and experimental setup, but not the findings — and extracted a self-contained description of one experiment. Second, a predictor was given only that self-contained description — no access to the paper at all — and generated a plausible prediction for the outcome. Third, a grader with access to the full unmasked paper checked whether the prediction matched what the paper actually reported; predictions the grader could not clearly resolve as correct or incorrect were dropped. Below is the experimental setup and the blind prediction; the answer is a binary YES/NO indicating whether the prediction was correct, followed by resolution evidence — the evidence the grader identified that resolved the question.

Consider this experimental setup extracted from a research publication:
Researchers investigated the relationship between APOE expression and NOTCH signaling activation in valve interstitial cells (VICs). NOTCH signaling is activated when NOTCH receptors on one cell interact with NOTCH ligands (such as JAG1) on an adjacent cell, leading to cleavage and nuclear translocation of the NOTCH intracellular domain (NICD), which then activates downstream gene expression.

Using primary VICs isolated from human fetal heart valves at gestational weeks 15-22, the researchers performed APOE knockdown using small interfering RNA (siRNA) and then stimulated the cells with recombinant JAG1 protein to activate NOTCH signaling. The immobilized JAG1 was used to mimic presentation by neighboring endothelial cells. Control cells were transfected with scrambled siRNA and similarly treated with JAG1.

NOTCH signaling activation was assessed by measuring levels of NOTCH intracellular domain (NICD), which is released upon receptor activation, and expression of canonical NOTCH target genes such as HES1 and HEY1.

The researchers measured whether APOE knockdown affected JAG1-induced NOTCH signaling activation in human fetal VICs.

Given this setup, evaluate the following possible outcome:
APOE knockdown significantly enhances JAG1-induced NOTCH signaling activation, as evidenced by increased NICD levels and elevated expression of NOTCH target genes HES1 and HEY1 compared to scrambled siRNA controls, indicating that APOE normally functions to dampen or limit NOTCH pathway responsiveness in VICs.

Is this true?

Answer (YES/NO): NO